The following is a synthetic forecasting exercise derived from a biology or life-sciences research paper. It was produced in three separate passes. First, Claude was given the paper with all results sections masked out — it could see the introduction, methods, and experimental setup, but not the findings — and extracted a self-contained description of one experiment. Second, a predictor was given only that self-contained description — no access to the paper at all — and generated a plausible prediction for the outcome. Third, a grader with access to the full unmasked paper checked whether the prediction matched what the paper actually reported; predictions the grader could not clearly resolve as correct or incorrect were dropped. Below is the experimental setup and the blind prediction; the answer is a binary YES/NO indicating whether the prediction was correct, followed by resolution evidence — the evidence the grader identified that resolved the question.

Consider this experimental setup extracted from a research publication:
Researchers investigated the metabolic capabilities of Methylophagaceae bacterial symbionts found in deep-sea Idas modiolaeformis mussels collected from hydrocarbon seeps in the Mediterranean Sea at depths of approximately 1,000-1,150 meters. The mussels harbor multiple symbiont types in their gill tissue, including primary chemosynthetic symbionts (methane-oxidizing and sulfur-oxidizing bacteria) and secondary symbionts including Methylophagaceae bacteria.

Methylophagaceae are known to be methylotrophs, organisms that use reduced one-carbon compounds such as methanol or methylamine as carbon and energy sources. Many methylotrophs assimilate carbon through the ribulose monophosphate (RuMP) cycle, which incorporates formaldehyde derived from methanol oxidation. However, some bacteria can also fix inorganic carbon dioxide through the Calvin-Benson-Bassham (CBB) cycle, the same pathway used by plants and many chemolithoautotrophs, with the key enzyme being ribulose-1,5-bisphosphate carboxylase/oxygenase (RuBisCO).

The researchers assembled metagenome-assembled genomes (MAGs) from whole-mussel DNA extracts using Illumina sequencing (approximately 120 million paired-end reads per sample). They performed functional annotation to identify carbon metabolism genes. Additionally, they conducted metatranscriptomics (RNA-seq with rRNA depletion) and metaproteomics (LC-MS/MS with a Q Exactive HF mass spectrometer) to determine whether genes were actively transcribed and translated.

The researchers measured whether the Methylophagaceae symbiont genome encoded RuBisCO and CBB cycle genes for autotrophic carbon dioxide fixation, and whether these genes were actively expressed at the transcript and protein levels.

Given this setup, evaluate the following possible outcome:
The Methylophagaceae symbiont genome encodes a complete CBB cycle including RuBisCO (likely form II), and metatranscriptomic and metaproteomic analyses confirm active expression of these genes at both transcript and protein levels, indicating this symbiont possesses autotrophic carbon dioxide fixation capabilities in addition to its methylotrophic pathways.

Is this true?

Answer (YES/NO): YES